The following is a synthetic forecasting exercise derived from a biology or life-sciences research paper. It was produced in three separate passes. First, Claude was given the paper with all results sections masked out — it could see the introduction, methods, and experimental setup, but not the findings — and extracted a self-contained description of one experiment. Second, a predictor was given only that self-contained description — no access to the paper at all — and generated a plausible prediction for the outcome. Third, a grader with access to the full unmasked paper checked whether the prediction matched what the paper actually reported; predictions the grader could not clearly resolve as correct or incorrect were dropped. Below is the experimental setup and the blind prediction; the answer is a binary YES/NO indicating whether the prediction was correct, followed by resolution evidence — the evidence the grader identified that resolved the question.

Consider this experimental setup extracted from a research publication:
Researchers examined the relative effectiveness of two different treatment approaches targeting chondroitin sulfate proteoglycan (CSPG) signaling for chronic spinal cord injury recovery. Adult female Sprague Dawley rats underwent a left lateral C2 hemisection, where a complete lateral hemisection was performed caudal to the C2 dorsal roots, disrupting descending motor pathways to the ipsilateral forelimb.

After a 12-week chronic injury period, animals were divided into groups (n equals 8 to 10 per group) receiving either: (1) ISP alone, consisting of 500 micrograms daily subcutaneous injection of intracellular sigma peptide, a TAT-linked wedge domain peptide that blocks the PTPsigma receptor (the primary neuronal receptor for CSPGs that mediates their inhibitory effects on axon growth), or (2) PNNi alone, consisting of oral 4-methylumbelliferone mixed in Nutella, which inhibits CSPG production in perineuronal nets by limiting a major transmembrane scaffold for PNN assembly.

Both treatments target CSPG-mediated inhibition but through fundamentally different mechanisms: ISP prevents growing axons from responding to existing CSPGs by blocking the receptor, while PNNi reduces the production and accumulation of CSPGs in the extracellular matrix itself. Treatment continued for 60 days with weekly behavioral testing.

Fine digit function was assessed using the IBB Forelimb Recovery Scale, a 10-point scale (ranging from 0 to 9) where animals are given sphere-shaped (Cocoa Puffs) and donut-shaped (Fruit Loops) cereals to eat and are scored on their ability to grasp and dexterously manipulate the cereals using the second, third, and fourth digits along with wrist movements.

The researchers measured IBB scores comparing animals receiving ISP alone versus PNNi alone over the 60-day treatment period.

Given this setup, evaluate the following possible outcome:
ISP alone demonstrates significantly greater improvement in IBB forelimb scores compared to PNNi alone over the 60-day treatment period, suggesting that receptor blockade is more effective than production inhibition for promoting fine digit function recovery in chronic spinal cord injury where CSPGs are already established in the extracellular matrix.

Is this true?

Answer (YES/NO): NO